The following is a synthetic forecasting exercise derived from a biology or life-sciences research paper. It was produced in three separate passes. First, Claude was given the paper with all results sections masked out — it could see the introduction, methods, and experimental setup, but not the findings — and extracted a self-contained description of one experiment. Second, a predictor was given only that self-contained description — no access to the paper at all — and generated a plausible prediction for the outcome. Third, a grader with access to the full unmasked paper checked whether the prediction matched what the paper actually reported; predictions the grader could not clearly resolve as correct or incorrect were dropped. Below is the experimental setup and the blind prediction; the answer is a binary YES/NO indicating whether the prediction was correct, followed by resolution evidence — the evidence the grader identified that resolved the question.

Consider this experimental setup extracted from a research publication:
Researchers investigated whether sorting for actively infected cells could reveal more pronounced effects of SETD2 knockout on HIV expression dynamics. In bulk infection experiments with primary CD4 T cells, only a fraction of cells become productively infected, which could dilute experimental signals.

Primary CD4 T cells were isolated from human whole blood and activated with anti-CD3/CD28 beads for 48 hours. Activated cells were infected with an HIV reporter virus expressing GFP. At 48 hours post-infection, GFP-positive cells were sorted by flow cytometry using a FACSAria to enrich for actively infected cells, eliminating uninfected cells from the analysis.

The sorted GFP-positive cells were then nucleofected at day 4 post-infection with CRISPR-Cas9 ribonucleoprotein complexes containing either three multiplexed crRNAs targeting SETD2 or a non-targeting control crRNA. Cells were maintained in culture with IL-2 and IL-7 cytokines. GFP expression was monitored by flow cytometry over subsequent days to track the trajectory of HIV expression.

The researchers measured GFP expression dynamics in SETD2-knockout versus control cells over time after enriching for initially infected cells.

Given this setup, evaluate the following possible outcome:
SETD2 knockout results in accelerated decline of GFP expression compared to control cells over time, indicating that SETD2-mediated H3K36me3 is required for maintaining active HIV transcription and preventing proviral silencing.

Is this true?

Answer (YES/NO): YES